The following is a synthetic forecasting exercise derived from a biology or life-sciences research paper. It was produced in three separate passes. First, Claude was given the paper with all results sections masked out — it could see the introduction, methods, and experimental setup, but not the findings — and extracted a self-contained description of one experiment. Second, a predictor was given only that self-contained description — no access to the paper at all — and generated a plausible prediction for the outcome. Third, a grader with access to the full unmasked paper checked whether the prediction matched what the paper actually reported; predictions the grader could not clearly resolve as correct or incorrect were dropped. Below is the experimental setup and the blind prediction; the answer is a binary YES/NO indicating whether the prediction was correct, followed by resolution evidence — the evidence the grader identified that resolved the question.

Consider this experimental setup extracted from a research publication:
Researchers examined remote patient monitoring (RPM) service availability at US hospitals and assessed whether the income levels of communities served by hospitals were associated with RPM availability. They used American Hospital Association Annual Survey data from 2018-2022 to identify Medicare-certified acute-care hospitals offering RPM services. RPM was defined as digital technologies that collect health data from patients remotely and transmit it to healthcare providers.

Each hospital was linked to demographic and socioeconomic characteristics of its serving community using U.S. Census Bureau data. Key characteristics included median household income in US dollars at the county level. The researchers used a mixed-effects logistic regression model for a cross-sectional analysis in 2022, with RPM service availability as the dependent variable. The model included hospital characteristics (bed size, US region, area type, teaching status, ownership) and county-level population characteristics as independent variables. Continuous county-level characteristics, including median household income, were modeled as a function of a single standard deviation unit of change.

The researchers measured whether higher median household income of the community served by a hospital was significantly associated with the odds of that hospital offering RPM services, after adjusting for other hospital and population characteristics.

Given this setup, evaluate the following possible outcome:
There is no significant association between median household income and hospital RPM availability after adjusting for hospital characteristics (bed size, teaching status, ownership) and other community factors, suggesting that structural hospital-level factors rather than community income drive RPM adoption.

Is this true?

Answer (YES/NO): NO